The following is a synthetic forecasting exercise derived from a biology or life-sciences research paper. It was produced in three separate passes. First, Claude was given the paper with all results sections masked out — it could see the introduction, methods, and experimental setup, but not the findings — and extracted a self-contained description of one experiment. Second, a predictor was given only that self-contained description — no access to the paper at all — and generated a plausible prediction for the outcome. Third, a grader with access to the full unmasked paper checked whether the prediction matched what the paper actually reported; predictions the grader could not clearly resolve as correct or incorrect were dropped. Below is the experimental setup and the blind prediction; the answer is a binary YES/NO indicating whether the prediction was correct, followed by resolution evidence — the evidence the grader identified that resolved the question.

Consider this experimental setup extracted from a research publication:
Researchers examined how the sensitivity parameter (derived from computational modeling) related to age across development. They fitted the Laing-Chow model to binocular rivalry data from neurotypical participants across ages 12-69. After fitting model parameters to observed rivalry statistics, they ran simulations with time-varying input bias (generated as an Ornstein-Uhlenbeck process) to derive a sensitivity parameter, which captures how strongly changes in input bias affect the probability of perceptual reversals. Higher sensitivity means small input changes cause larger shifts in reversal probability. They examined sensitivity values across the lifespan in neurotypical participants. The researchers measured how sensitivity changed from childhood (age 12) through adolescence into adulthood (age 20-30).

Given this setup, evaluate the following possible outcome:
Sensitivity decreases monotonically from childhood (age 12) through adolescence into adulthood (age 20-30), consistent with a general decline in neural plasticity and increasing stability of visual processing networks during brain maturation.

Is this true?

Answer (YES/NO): NO